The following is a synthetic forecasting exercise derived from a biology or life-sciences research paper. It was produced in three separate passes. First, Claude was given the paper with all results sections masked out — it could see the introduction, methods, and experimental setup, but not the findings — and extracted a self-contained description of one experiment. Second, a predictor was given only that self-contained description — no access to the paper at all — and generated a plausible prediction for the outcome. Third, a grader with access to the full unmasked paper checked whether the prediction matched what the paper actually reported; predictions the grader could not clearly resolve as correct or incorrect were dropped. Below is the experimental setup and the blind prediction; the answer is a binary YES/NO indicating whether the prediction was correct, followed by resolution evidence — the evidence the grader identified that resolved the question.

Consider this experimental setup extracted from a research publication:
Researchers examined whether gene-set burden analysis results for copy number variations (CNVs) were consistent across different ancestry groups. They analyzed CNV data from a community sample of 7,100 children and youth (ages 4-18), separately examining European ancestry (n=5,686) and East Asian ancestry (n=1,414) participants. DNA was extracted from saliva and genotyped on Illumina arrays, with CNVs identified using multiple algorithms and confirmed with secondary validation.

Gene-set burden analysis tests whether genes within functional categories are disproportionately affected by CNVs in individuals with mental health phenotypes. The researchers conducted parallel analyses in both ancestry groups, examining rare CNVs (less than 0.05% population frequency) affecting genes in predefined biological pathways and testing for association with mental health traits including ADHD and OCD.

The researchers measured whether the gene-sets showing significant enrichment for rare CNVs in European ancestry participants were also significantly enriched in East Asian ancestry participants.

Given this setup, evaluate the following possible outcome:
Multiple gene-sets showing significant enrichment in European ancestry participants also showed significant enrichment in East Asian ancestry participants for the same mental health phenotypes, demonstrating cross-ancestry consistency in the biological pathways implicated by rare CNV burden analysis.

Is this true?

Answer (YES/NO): NO